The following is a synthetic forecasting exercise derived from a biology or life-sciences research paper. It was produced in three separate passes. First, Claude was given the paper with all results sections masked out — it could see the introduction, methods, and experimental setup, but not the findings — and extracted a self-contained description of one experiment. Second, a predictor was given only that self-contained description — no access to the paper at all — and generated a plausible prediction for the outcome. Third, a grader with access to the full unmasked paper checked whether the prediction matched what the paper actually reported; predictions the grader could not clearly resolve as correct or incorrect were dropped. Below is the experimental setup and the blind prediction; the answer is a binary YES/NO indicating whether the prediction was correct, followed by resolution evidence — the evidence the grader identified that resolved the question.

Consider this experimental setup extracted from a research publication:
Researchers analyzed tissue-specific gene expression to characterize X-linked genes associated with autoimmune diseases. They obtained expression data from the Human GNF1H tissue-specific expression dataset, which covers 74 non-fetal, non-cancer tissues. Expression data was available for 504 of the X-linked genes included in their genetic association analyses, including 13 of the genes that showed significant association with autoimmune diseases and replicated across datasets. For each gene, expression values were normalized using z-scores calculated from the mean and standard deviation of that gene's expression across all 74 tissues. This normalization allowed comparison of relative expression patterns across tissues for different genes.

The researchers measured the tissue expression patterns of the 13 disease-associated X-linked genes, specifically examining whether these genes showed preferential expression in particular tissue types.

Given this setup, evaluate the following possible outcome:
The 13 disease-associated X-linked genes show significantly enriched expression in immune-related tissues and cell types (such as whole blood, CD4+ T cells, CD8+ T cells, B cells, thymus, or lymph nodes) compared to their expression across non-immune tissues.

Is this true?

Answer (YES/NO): NO